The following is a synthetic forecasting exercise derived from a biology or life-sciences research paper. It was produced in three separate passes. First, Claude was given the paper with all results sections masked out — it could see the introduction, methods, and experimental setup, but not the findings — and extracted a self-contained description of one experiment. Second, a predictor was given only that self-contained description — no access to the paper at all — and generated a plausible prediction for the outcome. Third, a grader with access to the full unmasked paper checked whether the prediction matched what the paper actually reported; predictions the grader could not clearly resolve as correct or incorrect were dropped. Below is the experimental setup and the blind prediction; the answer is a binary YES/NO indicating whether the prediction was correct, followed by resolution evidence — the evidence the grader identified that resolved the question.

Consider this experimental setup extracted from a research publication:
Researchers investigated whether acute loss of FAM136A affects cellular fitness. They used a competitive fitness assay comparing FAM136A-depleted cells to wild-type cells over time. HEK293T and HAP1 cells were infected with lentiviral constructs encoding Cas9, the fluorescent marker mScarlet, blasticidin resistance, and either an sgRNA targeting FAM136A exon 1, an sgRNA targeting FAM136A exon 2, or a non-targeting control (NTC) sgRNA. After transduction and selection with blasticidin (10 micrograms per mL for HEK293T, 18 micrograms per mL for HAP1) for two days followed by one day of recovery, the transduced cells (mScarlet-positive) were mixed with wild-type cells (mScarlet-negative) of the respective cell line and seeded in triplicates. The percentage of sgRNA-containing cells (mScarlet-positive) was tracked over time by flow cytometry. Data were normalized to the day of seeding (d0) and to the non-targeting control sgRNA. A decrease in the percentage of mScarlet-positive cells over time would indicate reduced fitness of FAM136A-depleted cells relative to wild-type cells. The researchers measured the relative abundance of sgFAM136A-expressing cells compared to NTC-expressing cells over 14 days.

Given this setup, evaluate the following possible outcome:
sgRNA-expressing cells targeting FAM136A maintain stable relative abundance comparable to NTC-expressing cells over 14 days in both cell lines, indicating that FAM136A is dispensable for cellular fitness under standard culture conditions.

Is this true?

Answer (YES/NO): NO